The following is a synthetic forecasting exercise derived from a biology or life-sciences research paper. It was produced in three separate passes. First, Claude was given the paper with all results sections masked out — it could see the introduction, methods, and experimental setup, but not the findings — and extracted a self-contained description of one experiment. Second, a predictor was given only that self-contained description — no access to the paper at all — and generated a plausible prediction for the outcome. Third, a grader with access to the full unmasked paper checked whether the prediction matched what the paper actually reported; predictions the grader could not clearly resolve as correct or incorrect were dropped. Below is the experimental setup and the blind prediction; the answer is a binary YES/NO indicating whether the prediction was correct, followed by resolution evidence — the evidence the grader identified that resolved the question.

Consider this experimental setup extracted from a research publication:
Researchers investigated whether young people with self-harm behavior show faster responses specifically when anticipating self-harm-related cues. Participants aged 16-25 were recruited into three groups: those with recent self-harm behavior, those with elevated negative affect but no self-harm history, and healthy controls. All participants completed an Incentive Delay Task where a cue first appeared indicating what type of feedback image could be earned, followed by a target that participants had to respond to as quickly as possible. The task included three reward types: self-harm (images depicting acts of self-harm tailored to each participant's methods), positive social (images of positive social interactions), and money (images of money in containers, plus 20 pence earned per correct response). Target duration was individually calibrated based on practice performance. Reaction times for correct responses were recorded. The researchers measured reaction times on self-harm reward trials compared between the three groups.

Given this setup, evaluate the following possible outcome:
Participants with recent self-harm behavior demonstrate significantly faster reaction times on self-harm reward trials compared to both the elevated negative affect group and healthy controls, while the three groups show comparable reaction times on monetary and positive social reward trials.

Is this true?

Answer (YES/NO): NO